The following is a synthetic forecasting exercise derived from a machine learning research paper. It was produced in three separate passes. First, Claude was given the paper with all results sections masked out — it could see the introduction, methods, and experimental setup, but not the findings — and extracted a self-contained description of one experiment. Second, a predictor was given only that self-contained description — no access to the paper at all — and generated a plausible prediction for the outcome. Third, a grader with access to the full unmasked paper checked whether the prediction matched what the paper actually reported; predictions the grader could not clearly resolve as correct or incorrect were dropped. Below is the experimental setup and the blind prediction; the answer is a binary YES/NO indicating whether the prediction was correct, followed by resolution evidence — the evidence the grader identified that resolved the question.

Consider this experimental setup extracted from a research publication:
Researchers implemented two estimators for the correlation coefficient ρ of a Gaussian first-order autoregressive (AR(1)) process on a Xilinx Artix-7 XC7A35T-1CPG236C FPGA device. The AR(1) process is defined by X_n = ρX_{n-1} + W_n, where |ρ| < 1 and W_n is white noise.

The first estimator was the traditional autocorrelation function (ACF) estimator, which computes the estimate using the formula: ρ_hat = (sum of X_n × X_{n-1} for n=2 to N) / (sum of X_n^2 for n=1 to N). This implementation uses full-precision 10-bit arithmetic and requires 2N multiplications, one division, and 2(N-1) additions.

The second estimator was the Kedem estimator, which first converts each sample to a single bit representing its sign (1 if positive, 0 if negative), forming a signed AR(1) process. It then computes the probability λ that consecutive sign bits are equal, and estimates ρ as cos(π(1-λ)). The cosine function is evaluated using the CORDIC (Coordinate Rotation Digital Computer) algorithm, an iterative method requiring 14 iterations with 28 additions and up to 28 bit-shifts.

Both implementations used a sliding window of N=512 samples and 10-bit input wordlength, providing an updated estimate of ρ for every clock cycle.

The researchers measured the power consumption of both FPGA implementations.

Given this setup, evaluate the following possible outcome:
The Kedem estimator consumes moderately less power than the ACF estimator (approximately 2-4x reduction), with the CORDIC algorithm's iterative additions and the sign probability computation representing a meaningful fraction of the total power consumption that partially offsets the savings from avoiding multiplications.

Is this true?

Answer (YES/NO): NO